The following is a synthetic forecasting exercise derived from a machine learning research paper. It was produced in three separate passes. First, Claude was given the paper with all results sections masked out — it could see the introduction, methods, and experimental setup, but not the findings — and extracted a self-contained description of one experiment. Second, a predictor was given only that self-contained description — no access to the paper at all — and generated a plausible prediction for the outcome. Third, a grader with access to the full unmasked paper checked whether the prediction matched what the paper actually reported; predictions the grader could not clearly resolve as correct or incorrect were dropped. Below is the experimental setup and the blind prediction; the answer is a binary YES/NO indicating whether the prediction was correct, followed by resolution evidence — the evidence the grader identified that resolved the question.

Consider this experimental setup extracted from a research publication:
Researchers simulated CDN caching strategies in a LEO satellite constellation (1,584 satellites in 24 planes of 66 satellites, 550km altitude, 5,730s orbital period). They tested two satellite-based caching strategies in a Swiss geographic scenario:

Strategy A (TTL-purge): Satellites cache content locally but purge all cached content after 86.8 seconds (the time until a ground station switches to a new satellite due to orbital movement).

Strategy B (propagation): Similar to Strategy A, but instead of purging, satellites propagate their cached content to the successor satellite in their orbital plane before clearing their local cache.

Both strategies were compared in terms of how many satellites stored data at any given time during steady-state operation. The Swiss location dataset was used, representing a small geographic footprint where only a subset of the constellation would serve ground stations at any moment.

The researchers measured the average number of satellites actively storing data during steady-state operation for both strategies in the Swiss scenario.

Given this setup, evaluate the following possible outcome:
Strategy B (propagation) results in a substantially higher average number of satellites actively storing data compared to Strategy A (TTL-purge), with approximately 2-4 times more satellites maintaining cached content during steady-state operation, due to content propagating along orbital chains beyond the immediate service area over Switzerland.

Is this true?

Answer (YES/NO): NO